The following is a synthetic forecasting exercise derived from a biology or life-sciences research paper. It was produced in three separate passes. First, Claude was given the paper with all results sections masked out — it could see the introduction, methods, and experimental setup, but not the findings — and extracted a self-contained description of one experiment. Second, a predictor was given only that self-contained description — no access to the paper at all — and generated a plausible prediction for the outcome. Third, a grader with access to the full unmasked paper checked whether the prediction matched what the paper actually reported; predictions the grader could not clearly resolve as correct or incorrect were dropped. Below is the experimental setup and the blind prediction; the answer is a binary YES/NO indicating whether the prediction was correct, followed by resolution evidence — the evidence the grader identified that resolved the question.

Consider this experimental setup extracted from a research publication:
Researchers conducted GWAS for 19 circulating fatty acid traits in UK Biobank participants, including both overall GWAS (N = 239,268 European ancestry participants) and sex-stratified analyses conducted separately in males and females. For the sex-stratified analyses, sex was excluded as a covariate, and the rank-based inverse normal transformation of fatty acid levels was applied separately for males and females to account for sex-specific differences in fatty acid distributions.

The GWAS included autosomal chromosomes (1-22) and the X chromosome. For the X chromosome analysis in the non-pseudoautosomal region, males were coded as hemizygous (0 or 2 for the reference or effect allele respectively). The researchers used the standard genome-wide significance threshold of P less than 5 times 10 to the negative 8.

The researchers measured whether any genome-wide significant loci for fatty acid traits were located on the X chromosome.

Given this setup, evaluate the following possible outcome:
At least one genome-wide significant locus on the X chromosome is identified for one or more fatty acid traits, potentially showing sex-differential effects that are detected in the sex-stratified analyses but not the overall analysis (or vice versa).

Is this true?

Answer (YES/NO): YES